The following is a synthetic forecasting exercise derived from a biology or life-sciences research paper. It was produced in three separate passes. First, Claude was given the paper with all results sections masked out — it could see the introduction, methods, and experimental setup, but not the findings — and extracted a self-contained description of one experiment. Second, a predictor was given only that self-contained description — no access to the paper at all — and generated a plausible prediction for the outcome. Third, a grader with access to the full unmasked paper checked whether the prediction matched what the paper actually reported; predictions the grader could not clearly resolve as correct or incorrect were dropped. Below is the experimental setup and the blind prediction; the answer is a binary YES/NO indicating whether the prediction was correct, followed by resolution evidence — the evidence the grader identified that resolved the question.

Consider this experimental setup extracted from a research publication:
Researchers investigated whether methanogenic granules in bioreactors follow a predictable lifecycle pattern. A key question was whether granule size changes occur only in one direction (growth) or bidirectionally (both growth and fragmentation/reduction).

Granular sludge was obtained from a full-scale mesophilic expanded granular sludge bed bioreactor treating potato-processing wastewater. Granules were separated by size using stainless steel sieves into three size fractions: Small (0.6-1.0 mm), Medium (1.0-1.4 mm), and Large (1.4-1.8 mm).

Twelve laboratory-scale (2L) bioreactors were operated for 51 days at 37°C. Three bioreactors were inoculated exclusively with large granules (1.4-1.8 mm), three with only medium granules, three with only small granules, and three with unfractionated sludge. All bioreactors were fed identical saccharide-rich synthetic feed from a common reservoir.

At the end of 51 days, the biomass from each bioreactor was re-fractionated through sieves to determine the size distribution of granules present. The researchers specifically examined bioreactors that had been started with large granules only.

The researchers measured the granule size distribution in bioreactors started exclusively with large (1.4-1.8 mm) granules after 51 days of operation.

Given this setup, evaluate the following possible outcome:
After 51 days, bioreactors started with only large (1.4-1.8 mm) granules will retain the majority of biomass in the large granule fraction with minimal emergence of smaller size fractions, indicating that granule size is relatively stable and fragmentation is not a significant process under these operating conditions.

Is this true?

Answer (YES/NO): NO